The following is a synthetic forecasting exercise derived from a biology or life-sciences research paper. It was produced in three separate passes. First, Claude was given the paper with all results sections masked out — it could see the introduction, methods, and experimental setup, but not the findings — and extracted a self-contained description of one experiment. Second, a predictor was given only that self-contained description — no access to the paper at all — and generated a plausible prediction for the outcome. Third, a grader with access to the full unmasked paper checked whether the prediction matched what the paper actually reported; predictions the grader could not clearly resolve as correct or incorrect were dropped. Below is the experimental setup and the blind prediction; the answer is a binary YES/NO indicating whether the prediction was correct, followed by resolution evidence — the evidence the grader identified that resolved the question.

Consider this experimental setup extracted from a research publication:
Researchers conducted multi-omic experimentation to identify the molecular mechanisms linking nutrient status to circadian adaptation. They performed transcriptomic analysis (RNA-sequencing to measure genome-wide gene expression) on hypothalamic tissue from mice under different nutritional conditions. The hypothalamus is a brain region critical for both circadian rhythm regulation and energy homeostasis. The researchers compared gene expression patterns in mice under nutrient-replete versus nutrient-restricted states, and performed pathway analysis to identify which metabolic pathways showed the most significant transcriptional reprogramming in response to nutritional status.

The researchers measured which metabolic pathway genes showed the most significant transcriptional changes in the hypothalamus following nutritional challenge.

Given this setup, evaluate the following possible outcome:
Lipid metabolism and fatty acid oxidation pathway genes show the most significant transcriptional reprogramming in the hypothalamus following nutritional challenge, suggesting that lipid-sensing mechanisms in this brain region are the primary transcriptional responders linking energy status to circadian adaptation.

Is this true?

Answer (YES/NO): NO